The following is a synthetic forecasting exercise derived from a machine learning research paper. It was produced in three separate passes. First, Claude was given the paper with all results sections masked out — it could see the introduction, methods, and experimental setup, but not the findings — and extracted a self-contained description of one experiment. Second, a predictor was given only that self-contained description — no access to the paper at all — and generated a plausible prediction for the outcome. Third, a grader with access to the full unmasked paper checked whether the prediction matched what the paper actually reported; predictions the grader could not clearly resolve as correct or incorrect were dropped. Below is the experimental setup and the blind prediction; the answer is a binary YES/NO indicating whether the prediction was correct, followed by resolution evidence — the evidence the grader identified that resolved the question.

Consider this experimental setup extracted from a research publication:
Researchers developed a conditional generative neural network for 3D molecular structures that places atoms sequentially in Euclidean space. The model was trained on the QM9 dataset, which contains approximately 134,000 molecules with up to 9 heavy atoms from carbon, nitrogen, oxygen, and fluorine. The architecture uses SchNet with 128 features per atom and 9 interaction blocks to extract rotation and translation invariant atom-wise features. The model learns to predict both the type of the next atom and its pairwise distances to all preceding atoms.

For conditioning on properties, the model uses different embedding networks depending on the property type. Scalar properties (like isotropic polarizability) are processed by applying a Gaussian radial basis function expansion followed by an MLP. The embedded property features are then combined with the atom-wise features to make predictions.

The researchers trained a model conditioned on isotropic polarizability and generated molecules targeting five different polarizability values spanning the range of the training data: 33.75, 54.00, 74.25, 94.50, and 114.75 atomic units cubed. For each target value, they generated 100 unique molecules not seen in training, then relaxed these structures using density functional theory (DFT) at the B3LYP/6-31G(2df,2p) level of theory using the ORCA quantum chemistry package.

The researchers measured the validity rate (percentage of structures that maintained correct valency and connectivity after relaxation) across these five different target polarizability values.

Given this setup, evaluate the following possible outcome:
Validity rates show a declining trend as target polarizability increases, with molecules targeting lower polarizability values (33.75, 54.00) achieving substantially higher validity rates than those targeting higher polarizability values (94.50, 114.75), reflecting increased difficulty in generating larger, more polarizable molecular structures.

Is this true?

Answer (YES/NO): NO